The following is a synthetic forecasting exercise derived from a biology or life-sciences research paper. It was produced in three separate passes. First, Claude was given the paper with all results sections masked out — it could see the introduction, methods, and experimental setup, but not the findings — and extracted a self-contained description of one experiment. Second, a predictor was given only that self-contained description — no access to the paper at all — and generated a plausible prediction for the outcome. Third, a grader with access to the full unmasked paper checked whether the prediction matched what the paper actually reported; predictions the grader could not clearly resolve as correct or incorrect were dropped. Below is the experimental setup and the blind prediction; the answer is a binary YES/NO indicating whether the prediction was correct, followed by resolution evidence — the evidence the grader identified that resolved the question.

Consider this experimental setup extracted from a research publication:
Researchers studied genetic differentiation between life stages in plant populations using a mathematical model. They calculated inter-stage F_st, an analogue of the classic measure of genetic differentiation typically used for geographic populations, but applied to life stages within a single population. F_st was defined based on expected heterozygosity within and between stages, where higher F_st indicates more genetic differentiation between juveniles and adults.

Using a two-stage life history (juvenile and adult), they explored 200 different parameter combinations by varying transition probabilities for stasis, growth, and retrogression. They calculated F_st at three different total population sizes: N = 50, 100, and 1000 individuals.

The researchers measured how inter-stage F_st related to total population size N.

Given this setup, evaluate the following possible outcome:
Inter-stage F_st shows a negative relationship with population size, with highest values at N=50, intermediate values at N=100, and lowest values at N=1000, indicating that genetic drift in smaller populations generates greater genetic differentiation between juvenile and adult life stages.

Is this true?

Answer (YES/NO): YES